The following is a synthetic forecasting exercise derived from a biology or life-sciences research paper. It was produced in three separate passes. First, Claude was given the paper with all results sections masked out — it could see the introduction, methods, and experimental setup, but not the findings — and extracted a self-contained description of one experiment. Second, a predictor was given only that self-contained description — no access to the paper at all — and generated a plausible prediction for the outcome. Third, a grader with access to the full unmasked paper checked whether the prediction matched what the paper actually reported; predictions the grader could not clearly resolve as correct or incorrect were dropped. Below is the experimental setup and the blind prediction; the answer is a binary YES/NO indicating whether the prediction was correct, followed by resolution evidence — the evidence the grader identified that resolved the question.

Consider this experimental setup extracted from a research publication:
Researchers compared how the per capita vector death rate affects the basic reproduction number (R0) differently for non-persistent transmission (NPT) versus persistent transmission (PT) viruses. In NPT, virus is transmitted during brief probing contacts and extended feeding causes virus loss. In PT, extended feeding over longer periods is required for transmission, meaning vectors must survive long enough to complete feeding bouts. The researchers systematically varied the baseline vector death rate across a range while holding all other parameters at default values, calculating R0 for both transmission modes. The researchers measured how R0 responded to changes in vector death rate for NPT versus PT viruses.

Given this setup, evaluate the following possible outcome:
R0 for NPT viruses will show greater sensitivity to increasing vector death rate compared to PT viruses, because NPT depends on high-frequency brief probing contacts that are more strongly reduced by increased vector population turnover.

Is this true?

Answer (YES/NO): NO